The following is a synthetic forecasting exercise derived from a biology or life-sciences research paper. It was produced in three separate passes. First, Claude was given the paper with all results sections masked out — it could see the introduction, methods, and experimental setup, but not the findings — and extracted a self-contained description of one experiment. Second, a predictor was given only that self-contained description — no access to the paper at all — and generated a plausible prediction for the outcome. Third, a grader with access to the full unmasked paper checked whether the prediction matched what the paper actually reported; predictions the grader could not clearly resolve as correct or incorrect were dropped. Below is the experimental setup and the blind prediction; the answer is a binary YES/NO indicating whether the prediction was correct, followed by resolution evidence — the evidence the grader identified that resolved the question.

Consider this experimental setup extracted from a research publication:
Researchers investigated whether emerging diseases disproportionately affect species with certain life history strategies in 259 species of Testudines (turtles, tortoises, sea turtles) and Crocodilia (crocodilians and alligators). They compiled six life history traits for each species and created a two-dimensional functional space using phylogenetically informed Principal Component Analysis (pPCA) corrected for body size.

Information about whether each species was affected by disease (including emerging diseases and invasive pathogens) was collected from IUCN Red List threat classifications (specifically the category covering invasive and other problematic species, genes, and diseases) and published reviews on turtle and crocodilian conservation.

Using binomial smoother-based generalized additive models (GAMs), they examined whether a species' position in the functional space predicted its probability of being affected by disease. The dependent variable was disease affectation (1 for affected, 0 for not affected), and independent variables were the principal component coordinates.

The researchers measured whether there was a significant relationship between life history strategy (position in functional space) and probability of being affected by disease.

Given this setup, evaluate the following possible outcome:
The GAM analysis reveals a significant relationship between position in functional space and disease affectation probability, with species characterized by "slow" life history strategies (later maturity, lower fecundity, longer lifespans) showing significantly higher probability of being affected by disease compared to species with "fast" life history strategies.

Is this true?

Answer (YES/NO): YES